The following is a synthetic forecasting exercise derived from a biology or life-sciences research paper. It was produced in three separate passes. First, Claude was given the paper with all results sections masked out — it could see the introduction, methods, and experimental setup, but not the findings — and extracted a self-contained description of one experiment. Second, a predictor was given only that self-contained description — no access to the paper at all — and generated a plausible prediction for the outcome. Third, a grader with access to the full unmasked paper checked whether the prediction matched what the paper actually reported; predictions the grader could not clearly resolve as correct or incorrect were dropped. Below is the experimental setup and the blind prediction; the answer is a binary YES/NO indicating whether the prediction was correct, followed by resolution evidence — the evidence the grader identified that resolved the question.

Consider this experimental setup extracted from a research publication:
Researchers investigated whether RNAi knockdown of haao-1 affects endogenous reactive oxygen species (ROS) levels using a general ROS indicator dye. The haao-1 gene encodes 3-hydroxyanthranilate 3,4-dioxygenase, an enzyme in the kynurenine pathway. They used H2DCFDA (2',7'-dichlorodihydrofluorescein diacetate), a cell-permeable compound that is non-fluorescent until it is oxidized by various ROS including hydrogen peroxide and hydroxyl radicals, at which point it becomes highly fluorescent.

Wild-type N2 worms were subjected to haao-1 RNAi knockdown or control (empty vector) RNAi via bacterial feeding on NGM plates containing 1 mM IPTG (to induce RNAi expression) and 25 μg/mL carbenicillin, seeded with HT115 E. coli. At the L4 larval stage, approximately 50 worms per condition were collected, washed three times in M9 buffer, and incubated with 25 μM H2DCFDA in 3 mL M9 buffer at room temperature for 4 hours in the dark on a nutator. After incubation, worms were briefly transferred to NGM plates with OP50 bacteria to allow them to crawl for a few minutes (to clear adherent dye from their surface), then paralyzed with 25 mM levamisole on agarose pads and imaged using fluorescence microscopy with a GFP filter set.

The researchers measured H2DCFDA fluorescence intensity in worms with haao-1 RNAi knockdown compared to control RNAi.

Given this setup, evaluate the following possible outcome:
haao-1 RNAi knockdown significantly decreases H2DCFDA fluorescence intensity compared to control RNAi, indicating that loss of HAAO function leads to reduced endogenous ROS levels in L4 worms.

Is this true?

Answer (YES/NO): NO